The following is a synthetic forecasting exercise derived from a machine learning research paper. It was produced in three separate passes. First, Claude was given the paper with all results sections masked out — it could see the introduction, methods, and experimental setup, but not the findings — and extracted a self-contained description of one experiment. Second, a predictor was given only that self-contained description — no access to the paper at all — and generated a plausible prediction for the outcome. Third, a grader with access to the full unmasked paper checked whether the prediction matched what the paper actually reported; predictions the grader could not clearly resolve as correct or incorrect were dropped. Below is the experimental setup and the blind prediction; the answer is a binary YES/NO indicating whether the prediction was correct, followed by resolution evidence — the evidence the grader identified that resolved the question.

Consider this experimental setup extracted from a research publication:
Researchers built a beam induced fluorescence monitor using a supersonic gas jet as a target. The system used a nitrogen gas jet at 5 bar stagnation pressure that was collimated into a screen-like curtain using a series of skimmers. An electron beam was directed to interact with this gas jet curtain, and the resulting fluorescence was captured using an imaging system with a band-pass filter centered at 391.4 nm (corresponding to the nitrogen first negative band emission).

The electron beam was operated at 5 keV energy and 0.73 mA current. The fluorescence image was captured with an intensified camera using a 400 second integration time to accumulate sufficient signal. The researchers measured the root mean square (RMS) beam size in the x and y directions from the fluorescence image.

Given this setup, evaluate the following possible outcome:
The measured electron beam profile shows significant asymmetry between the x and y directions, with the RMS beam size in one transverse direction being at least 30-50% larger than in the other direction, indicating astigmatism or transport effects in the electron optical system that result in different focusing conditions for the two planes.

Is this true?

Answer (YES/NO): YES